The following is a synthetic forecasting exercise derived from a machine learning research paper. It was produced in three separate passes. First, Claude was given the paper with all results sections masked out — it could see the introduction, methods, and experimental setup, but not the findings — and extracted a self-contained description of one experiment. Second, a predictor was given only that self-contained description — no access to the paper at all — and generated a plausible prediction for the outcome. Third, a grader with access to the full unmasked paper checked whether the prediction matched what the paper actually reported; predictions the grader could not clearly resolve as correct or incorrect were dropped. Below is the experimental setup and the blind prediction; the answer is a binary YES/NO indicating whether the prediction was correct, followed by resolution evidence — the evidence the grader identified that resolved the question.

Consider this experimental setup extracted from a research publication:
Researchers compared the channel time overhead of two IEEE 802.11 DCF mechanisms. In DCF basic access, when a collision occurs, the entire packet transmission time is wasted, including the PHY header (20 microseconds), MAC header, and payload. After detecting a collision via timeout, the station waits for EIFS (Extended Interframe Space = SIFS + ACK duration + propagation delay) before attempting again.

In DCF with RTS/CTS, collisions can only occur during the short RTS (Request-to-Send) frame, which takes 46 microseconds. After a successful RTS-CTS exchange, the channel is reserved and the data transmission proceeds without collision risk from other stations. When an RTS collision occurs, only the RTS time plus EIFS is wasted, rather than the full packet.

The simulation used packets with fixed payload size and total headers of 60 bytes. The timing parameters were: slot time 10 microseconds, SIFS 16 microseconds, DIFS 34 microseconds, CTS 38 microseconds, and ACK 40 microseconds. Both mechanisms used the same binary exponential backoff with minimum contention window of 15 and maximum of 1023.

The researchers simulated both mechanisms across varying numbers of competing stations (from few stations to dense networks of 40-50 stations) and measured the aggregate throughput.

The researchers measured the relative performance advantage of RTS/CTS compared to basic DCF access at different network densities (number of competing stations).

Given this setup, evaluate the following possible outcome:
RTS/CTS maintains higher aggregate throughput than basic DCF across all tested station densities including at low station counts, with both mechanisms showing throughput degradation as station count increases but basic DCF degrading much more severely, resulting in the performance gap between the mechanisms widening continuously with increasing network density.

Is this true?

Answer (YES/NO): NO